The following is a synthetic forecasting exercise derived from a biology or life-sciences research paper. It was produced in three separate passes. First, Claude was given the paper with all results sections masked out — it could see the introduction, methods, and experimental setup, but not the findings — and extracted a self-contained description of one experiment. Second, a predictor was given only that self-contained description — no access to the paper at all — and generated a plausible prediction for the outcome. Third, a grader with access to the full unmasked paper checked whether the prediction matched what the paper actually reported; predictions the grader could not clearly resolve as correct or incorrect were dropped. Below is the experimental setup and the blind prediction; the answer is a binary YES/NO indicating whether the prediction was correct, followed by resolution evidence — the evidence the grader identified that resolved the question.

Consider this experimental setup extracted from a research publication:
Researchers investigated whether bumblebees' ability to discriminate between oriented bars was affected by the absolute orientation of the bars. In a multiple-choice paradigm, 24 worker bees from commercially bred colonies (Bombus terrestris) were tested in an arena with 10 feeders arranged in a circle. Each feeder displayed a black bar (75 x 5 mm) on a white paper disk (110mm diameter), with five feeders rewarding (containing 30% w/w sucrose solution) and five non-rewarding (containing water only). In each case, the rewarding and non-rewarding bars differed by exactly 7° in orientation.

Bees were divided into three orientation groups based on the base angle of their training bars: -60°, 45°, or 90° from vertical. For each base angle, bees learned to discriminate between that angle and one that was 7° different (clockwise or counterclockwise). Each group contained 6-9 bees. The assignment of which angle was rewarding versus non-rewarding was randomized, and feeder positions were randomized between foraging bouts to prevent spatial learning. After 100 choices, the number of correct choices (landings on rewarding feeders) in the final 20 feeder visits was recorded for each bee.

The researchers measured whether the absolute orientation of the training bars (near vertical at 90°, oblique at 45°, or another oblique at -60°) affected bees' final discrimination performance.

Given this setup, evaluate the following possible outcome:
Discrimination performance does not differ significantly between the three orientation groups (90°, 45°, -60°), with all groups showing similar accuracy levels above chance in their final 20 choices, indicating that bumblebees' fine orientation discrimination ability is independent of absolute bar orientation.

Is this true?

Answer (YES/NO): YES